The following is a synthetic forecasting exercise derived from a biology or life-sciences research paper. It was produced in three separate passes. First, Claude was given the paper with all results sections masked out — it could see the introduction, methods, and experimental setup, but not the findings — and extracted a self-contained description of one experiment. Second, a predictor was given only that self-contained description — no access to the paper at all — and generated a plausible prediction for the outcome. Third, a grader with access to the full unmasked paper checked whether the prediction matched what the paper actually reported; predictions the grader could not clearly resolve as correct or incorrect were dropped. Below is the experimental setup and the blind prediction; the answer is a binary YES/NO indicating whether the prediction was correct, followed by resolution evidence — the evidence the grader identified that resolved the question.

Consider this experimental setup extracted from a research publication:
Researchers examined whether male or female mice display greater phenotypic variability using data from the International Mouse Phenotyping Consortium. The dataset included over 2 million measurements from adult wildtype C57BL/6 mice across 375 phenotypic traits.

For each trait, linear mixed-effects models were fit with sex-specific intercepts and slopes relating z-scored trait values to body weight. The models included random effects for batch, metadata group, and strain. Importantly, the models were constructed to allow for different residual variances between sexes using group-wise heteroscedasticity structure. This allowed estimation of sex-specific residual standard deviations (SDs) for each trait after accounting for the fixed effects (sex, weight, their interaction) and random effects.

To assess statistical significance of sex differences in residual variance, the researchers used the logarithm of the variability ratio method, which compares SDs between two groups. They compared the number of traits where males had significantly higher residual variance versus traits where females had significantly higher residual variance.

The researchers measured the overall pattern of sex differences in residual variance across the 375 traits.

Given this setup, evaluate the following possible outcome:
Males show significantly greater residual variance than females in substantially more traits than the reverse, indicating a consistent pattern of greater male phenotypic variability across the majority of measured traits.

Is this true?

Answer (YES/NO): NO